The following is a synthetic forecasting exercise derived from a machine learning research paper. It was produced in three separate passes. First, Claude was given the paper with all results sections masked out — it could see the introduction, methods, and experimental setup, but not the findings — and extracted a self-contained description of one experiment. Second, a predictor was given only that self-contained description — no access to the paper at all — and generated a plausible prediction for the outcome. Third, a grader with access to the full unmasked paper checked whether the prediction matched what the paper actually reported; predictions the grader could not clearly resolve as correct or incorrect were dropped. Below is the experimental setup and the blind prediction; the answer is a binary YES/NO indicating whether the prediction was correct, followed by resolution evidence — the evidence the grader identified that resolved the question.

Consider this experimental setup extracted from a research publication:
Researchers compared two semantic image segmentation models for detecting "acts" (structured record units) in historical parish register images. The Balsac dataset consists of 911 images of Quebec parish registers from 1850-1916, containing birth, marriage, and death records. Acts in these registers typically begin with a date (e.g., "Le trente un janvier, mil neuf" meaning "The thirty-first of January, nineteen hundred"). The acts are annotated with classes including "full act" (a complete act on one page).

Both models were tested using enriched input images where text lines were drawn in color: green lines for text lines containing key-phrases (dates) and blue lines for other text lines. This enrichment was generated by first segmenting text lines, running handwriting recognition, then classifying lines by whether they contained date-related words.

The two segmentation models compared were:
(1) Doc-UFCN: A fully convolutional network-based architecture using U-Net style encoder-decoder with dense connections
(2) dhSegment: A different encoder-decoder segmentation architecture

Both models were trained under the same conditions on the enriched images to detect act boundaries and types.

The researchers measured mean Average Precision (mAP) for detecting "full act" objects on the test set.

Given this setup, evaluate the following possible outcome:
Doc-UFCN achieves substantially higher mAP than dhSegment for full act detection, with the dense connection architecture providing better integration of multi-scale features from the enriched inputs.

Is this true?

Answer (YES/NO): YES